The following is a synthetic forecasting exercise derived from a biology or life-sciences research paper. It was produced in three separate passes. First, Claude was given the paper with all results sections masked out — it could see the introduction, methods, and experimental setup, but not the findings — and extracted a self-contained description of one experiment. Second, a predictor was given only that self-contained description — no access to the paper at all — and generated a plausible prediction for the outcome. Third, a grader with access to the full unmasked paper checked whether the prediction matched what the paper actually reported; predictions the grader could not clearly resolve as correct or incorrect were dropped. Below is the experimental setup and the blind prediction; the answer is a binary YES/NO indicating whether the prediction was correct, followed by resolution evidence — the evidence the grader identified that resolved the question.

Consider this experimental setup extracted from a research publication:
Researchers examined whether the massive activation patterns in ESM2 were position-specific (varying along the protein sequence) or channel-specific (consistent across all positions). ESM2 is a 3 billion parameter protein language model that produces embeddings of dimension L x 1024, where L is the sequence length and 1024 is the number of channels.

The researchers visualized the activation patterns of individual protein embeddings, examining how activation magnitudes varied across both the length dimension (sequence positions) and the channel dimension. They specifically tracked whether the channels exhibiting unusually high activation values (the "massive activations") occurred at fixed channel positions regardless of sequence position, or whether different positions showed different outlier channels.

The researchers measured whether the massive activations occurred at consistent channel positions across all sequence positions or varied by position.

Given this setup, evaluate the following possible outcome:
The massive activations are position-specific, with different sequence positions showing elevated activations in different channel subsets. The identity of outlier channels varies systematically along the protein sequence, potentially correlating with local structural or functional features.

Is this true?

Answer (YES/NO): NO